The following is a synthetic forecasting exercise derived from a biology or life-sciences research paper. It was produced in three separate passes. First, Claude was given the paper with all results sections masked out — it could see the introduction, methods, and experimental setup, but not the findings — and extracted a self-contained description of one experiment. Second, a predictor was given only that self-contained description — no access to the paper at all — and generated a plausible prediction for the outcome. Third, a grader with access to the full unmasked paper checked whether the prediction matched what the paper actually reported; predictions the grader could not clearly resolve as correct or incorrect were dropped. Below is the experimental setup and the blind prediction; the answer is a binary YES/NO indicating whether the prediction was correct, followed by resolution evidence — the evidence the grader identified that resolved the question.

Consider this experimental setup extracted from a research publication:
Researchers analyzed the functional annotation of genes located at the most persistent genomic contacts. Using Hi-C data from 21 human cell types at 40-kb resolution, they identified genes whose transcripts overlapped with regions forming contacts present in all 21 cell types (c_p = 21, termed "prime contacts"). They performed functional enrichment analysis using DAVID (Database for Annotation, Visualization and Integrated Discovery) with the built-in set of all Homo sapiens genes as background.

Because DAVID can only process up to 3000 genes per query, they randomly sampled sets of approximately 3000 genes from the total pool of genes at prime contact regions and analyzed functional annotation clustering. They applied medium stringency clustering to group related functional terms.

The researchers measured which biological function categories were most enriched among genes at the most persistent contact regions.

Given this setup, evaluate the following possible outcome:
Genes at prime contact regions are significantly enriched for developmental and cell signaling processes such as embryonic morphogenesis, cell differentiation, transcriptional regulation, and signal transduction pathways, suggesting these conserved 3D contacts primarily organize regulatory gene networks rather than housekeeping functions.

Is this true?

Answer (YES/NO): NO